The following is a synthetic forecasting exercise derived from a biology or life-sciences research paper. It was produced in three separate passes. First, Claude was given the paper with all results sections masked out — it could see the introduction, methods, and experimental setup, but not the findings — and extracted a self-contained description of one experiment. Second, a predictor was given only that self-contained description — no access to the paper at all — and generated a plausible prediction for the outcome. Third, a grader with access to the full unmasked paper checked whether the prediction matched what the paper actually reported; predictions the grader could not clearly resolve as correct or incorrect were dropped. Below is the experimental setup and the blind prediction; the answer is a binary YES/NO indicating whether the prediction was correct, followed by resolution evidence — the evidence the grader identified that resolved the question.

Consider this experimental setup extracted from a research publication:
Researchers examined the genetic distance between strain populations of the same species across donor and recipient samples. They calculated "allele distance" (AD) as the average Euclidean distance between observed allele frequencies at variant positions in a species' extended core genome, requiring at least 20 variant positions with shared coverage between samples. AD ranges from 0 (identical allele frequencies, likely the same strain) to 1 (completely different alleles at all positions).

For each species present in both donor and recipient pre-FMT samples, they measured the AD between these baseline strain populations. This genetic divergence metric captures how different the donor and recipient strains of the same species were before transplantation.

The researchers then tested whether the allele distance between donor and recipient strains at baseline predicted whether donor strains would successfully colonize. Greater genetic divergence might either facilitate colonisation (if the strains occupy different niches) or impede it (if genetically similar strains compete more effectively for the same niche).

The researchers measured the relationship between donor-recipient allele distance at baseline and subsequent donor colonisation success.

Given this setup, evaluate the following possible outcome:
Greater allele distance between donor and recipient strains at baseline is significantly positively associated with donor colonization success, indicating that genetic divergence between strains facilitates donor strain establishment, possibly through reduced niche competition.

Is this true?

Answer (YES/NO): YES